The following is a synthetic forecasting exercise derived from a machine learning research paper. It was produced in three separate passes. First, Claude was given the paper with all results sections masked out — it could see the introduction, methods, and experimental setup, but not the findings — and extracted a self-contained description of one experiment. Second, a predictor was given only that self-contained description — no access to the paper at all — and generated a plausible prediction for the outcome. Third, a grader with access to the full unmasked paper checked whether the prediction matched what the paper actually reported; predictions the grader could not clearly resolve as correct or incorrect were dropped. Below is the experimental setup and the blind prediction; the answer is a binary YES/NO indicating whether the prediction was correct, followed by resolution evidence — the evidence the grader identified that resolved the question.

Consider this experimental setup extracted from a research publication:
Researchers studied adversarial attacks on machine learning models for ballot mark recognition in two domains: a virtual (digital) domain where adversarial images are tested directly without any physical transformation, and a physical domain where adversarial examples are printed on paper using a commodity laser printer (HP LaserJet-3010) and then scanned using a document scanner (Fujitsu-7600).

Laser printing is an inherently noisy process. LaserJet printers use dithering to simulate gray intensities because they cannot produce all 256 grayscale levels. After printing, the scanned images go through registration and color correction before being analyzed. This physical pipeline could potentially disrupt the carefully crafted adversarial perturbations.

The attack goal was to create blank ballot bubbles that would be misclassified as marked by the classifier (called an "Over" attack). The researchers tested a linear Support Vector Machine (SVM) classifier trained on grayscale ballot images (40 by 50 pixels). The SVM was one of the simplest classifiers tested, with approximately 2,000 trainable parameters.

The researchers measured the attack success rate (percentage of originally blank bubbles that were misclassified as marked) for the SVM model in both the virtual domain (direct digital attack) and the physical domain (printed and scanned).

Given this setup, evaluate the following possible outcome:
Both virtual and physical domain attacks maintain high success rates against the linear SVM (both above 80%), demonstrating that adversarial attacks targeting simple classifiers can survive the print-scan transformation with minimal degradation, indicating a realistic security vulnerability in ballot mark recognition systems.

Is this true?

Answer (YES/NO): NO